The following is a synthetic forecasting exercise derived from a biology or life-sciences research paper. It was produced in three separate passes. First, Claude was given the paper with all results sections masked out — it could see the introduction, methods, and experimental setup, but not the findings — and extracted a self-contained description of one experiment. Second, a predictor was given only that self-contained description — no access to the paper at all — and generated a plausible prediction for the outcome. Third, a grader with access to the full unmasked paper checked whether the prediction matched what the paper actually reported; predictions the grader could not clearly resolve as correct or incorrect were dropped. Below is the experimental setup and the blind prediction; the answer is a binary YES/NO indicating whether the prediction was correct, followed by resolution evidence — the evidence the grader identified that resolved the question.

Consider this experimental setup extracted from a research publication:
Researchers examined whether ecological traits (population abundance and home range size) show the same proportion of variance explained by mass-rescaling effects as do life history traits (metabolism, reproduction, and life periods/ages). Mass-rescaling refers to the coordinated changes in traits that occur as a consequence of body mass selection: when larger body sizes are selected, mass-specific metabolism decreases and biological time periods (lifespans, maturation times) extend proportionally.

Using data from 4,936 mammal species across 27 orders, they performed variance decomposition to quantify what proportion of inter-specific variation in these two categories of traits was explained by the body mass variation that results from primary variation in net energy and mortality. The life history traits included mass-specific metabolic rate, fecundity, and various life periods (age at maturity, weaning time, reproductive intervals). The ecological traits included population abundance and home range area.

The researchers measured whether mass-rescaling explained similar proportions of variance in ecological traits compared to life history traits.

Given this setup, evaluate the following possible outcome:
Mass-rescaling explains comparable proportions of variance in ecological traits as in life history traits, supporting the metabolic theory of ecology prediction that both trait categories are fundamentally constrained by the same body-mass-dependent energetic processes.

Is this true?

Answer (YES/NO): YES